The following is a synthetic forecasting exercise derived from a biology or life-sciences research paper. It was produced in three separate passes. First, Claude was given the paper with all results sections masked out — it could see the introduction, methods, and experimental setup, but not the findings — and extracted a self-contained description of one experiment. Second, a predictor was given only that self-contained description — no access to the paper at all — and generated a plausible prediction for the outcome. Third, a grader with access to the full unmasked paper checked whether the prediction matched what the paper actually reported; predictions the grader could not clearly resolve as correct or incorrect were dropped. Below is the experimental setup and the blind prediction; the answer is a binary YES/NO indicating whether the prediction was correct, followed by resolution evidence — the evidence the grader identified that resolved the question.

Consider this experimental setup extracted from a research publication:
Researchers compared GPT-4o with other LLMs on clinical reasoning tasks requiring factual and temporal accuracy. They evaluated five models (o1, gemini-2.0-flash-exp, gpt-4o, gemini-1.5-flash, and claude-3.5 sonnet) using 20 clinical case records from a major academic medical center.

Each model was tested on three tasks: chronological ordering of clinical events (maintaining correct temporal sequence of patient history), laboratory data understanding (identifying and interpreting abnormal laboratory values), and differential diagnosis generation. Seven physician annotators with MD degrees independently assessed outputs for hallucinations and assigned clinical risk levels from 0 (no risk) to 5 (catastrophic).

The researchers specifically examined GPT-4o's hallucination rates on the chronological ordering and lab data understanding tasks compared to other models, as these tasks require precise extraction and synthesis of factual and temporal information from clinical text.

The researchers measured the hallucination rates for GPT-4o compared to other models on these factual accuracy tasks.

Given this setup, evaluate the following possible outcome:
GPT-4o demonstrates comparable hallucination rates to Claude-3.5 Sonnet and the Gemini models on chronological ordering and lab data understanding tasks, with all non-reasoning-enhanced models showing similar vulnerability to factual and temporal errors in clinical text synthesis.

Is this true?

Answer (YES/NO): NO